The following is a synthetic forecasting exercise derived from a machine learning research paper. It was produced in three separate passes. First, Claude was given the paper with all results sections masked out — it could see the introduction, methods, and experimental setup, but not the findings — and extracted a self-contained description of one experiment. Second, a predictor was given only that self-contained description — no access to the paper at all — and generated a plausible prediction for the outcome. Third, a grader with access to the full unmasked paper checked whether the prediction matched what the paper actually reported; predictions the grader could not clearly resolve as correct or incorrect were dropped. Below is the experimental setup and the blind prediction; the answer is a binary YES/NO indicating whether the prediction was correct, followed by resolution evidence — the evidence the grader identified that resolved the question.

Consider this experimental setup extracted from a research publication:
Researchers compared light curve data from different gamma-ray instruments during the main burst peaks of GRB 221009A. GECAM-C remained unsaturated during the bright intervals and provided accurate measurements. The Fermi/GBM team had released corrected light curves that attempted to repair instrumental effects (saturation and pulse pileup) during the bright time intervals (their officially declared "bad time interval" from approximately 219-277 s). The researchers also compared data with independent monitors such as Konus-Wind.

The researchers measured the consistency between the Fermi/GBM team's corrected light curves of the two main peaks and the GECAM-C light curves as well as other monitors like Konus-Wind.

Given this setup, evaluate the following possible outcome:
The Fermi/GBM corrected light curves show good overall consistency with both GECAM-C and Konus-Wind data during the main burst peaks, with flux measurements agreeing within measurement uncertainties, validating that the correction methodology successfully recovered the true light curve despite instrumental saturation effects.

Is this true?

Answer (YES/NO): NO